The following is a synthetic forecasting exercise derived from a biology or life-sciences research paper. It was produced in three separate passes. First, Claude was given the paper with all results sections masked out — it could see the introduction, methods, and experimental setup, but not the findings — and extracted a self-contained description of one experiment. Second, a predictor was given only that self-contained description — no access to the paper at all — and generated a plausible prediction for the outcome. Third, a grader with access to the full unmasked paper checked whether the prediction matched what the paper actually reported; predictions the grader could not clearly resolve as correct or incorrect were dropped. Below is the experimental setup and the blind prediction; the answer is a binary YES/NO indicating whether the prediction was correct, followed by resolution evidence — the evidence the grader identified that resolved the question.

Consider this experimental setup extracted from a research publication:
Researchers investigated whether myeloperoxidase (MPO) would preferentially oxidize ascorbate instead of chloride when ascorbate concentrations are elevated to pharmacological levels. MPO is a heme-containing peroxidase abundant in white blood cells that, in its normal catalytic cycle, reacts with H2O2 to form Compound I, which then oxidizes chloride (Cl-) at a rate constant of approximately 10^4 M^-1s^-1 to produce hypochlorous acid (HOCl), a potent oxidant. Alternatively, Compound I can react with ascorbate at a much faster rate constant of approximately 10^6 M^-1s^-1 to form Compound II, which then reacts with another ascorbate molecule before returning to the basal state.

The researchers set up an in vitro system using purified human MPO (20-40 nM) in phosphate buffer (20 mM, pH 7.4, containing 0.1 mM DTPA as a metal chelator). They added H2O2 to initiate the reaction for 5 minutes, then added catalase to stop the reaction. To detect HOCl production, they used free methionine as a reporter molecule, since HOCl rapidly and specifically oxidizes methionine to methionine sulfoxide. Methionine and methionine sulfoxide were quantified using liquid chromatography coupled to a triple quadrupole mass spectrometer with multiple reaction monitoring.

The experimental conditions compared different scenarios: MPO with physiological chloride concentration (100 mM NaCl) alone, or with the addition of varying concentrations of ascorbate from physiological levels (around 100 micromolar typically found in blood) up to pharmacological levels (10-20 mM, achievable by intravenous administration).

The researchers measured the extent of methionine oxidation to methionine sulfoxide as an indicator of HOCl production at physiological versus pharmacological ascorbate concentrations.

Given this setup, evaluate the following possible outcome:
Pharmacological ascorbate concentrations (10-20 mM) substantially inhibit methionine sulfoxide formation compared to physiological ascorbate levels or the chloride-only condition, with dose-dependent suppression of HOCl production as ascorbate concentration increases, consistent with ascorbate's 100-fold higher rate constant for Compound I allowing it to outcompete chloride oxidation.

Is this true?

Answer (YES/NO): YES